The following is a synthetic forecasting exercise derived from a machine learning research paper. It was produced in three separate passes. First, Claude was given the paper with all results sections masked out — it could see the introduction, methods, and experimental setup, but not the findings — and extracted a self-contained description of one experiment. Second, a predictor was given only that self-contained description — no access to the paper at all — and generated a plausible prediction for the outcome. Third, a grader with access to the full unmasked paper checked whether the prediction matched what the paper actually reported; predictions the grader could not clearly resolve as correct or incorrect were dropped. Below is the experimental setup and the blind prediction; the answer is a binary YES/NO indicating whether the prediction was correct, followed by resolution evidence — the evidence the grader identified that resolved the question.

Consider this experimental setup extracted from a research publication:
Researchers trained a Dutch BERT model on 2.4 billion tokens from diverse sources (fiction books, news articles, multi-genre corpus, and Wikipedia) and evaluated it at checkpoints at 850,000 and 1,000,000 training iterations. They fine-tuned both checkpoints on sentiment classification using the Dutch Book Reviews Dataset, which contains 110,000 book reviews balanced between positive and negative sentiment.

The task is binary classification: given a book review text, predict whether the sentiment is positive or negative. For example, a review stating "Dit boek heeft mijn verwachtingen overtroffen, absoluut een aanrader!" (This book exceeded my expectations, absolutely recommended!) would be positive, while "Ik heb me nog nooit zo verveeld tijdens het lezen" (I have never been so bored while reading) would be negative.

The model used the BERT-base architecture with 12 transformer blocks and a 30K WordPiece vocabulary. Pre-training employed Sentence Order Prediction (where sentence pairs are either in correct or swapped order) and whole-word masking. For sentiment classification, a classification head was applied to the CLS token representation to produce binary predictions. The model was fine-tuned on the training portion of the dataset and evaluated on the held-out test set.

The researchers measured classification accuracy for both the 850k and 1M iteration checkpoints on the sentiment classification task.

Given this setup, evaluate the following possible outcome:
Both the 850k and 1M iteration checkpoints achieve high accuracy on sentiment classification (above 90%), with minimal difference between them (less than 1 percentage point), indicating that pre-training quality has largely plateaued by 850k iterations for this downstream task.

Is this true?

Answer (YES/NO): YES